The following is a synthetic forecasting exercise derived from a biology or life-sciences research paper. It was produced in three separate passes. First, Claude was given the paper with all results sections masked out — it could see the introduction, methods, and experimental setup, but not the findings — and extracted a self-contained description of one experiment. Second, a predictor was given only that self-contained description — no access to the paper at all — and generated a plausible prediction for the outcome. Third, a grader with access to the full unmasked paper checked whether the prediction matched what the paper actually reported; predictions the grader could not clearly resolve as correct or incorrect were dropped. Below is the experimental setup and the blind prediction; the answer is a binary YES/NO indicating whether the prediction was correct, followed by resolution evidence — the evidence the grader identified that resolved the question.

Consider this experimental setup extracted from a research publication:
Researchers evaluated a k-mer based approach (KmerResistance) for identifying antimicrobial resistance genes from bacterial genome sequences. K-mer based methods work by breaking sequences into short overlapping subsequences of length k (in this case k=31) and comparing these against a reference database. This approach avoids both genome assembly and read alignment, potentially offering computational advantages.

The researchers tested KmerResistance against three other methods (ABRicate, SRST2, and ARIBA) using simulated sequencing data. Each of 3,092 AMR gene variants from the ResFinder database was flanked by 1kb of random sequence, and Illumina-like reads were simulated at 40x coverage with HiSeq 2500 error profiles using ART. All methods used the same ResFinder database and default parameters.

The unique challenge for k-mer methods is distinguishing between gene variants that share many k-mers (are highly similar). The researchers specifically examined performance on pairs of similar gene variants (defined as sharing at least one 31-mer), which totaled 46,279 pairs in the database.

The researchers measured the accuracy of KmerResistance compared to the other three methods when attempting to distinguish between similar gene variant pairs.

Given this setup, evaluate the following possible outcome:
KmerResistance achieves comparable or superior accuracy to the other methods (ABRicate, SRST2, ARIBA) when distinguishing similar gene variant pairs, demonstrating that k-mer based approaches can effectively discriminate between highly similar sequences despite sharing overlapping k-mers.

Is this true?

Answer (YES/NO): YES